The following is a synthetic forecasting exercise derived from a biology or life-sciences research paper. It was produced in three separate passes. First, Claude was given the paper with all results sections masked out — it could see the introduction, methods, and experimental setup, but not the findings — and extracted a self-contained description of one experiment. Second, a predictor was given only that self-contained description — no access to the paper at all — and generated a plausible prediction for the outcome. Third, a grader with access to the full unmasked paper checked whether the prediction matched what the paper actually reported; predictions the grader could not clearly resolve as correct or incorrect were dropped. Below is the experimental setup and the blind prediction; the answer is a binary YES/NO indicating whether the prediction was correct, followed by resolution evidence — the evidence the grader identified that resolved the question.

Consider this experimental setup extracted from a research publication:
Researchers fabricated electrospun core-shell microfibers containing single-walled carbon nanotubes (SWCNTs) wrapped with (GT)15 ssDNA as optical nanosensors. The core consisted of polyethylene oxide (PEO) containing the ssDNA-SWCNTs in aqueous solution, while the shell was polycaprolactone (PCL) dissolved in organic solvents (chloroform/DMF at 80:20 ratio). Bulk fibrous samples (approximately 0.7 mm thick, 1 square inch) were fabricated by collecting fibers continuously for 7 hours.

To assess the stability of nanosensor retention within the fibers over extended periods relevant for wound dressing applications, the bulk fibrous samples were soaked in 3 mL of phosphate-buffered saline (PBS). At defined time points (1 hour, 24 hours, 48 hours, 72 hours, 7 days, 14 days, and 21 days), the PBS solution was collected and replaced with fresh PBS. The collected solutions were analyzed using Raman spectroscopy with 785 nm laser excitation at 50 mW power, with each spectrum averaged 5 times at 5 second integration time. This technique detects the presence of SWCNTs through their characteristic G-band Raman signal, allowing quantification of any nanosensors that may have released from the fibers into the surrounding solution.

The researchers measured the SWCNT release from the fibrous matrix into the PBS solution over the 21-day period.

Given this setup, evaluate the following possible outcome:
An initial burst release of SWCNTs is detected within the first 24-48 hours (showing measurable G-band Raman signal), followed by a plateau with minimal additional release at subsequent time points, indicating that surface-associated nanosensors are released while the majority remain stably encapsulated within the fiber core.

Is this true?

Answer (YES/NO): NO